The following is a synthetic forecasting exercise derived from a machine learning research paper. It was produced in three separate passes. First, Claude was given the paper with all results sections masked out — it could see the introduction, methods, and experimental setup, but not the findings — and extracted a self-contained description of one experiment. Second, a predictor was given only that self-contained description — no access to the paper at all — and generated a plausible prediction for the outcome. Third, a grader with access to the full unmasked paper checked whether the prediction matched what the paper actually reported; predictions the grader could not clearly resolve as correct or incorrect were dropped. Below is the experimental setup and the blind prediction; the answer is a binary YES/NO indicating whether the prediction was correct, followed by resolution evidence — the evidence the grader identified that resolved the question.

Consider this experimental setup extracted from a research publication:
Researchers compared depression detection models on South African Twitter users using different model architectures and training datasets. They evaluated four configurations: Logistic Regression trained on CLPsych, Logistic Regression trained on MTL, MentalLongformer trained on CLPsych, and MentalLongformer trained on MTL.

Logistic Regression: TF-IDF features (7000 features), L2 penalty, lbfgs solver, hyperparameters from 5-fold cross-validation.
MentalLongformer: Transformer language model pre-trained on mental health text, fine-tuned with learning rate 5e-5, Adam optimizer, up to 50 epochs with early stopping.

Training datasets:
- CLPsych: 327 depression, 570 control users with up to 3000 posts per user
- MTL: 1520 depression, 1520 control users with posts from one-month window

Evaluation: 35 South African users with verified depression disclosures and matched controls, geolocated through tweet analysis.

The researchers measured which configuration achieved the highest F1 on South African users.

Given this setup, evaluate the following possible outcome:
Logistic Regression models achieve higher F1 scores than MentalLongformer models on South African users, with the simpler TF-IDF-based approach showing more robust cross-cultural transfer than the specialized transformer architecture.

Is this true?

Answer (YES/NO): NO